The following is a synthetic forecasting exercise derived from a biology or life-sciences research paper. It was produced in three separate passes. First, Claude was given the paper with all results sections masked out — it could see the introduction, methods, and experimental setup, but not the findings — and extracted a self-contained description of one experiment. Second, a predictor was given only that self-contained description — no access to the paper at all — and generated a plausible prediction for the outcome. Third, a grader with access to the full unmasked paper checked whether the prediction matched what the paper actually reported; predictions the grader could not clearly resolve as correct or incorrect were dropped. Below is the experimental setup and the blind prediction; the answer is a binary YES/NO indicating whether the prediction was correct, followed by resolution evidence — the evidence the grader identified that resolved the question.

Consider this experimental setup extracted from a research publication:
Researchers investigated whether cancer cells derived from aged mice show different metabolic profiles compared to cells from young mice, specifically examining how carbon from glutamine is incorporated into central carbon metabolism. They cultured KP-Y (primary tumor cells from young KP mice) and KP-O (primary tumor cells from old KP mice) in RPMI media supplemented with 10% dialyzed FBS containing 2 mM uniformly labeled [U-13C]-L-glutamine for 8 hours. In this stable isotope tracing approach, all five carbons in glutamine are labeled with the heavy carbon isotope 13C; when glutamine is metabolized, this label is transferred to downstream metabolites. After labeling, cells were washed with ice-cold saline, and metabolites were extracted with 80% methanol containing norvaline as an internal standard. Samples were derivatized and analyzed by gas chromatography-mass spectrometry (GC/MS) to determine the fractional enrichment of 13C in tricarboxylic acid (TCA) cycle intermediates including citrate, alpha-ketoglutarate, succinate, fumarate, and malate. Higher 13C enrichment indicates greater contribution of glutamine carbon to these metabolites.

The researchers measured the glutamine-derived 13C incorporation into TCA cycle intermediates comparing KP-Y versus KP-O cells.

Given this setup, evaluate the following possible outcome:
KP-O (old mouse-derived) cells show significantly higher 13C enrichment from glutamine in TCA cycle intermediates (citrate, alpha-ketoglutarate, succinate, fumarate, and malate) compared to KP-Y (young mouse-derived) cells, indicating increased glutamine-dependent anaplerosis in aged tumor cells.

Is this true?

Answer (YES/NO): YES